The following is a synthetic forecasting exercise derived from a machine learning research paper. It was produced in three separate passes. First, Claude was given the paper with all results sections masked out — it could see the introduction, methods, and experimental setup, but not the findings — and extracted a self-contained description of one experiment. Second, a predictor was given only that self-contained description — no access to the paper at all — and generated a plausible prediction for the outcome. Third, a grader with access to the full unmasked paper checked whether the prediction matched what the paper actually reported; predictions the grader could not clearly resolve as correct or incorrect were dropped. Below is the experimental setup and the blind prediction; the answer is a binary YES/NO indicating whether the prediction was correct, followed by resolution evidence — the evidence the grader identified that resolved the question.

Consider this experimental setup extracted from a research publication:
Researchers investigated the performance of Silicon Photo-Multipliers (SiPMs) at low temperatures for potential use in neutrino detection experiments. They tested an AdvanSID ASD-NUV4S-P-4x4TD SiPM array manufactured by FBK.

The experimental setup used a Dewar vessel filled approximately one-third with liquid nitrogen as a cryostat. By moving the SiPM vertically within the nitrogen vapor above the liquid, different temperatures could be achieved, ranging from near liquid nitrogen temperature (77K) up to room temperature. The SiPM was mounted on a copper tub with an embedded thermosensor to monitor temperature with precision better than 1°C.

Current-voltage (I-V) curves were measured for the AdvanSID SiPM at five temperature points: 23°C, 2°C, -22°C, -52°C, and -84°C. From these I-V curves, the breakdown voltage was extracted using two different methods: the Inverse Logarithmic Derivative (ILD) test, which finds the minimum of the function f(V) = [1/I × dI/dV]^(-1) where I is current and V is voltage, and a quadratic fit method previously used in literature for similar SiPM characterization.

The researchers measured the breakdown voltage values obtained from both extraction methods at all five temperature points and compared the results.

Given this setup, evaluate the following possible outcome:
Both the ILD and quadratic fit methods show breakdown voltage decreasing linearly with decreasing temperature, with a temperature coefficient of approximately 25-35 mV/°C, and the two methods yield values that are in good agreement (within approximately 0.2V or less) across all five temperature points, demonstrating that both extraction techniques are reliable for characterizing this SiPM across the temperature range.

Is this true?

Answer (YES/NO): YES